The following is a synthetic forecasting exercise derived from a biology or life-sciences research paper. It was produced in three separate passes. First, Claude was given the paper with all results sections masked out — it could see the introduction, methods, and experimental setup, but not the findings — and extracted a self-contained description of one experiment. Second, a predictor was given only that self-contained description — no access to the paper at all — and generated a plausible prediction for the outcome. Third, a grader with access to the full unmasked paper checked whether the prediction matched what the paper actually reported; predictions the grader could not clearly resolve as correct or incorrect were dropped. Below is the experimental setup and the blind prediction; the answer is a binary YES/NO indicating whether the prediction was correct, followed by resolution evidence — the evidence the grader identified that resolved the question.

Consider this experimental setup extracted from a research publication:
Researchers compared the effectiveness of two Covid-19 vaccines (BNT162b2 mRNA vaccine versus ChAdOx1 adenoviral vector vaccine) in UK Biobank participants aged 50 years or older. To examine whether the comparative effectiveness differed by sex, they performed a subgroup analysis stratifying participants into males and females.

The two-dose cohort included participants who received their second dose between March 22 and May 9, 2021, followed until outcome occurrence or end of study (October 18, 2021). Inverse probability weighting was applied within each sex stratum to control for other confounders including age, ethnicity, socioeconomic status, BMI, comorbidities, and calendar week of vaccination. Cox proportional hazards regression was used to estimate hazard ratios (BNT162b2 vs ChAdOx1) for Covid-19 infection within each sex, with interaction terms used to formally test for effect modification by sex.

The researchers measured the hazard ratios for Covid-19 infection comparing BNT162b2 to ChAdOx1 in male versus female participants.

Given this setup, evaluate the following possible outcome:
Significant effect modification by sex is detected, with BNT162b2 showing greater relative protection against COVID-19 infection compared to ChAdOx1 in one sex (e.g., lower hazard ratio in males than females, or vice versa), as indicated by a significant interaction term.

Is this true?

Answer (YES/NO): NO